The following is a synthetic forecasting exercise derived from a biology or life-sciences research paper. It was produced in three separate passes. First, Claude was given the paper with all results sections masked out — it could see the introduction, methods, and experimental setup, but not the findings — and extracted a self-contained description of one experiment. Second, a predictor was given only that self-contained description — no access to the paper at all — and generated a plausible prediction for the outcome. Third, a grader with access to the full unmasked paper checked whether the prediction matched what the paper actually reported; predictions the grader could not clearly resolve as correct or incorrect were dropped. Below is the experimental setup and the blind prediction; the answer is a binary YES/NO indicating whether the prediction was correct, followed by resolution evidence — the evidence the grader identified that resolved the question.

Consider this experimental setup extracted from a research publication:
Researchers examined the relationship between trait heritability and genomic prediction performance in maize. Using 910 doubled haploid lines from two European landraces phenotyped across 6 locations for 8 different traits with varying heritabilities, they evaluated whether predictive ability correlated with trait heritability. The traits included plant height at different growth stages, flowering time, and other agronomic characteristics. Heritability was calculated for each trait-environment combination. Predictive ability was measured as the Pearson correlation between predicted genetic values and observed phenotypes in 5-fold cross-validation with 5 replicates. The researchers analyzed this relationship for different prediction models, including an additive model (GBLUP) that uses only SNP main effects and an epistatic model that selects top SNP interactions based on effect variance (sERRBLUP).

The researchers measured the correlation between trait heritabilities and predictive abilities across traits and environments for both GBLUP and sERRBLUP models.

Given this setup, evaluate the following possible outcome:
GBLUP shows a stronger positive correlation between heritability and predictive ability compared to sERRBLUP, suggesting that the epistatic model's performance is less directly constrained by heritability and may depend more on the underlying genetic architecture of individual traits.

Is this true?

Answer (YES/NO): NO